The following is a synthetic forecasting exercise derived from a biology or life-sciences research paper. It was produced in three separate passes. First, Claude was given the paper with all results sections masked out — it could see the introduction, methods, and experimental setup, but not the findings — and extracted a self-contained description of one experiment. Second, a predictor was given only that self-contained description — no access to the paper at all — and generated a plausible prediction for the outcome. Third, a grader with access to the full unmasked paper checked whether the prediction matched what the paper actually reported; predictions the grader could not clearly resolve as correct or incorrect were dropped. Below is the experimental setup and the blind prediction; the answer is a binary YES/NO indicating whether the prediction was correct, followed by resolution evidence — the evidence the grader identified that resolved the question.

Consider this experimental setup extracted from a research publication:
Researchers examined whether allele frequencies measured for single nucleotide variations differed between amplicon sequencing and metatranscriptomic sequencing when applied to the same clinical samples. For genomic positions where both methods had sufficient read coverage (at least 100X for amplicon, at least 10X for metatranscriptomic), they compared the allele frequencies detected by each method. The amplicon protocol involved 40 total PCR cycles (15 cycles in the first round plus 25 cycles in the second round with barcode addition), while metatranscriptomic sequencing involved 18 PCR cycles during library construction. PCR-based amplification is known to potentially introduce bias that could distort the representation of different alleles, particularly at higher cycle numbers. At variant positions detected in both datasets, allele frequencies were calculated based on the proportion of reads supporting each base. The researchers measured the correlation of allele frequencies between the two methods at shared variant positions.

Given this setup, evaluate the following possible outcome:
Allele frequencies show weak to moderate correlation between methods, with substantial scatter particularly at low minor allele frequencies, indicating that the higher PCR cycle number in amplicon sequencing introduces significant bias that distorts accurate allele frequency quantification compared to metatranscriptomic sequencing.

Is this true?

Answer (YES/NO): YES